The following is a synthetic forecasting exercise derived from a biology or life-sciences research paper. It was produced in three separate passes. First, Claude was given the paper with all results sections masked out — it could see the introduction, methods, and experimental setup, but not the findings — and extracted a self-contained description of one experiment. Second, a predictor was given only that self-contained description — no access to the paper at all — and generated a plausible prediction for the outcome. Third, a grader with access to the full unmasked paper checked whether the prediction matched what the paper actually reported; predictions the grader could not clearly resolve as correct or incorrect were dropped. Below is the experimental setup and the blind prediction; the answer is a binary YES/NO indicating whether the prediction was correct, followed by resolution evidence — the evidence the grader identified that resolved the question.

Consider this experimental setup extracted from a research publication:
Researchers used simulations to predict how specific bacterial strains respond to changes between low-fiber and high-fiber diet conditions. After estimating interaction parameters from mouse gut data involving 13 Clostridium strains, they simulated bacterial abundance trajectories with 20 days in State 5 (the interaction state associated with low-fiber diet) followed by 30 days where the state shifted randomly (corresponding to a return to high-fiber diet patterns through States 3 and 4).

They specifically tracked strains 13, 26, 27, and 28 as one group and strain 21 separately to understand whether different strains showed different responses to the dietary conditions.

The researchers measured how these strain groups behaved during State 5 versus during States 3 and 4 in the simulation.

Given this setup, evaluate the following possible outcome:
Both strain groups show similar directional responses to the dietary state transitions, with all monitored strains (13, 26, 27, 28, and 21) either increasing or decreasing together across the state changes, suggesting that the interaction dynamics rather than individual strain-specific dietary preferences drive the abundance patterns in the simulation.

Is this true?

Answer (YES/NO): NO